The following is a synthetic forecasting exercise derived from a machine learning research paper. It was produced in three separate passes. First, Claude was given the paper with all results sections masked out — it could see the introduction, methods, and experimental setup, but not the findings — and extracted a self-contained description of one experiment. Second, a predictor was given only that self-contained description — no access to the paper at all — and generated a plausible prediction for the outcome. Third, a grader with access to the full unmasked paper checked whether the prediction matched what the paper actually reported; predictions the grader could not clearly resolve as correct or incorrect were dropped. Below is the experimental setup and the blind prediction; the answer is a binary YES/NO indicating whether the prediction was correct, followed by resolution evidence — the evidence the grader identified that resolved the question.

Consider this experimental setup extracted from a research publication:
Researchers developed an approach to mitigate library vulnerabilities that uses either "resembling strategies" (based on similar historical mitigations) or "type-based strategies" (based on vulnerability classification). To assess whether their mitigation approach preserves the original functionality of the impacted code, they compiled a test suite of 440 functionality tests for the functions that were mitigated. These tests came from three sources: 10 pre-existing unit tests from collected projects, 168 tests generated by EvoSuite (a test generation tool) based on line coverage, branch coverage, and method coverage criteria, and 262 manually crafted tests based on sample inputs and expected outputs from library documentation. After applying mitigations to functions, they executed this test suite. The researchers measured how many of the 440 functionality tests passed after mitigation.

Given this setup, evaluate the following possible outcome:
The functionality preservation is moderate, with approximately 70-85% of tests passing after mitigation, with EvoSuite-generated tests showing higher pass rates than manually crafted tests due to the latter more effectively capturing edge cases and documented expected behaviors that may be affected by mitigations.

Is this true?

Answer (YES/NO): NO